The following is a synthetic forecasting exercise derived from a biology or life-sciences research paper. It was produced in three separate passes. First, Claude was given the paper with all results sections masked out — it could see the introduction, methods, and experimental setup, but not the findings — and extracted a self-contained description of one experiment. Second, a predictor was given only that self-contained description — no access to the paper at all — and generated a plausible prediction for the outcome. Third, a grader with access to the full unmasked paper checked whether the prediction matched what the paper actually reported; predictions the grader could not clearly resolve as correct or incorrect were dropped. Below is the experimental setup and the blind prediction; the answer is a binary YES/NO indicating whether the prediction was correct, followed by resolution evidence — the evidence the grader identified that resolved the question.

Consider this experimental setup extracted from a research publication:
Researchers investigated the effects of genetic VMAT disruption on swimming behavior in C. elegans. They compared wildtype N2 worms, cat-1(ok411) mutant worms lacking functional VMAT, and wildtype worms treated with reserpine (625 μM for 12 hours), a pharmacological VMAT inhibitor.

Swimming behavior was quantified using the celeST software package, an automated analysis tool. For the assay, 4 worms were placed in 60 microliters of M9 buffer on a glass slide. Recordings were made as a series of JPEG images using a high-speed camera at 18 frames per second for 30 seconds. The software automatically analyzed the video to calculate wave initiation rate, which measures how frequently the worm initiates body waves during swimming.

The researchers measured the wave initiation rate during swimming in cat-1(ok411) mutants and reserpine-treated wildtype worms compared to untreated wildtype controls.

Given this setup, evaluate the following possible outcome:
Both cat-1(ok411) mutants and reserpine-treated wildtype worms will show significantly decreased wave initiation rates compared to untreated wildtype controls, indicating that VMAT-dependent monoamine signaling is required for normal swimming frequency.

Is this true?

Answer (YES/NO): NO